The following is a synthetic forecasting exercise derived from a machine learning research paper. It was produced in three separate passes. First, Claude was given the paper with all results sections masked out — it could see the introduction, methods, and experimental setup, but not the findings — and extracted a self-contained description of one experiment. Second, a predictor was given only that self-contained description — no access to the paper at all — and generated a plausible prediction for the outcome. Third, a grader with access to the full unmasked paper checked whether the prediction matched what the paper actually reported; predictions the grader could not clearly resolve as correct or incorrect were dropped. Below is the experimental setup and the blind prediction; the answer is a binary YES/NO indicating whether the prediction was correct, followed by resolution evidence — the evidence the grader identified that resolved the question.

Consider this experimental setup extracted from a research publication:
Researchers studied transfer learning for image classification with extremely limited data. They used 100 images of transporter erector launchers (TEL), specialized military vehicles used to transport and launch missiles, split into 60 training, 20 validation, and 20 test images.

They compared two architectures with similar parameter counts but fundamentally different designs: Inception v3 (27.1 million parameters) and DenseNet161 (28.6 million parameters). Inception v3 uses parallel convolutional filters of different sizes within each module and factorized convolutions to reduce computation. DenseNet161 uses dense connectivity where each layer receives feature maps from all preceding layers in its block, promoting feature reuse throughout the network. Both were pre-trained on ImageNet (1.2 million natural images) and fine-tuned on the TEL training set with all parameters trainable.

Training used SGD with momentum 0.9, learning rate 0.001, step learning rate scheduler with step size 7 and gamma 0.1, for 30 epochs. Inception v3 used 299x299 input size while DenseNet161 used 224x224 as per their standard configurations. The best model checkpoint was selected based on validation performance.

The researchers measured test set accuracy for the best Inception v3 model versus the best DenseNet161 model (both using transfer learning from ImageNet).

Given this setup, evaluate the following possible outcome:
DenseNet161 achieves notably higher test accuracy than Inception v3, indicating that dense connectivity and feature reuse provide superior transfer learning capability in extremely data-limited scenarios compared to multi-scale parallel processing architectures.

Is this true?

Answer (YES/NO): NO